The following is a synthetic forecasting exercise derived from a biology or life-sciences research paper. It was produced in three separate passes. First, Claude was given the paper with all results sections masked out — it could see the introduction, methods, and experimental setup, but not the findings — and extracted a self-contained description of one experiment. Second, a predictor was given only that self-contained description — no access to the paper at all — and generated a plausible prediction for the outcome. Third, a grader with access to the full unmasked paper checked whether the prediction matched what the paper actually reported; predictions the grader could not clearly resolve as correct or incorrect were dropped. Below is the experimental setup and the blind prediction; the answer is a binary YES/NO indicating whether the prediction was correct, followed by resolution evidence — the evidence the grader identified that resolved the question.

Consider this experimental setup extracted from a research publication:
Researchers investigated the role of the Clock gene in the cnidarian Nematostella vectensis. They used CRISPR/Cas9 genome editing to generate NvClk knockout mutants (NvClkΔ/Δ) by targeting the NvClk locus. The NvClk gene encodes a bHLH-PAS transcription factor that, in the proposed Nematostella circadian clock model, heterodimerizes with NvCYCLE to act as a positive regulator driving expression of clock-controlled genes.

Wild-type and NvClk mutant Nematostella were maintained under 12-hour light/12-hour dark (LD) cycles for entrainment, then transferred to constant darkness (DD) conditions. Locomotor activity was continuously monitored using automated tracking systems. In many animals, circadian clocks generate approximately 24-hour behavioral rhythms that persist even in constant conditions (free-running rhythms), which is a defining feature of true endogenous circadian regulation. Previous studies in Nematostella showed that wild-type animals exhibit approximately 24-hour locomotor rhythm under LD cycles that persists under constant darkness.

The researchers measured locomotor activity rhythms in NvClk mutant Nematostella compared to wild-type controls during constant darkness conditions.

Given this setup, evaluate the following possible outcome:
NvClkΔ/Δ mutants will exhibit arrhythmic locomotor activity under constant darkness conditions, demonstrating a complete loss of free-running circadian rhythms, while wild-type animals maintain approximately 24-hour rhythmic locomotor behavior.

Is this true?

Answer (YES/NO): YES